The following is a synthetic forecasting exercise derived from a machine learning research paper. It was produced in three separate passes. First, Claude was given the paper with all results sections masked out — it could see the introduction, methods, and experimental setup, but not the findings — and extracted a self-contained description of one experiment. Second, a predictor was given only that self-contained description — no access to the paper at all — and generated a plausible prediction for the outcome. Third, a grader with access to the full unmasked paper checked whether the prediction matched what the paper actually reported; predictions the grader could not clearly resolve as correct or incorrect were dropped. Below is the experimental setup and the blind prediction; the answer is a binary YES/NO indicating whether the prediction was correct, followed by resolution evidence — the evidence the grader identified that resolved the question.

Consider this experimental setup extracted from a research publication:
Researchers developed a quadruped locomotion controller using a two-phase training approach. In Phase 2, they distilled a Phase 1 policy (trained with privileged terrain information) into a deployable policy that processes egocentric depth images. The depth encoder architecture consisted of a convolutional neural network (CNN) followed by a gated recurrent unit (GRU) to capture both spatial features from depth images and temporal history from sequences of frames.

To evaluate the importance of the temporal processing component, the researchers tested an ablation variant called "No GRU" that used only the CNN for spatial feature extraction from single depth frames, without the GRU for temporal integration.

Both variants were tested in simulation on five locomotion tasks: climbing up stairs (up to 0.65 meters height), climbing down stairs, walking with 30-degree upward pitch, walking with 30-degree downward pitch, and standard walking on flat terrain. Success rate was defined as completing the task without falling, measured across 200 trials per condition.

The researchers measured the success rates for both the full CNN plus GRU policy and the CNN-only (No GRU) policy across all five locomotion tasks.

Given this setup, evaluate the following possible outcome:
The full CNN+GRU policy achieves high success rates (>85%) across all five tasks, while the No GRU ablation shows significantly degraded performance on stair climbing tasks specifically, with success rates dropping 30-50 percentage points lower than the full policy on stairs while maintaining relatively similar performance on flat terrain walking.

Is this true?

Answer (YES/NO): NO